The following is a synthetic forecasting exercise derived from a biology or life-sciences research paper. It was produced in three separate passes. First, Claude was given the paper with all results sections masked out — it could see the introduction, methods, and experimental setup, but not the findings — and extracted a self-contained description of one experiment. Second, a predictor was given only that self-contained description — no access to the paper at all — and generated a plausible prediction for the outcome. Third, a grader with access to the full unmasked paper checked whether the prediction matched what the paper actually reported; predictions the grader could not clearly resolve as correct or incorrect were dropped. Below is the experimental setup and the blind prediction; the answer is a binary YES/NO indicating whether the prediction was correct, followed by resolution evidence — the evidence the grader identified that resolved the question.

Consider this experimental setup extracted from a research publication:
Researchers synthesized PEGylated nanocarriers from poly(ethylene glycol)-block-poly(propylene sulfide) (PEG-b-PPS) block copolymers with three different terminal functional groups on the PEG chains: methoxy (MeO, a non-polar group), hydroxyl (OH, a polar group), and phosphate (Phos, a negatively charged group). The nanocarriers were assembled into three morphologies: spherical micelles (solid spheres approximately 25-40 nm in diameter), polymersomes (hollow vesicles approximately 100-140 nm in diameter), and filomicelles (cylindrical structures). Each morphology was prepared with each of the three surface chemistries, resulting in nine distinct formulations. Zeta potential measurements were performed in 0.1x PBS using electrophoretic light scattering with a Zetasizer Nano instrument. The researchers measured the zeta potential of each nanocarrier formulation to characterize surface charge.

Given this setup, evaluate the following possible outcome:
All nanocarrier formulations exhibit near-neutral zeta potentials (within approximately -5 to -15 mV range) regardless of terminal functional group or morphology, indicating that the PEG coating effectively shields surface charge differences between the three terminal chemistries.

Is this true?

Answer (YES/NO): NO